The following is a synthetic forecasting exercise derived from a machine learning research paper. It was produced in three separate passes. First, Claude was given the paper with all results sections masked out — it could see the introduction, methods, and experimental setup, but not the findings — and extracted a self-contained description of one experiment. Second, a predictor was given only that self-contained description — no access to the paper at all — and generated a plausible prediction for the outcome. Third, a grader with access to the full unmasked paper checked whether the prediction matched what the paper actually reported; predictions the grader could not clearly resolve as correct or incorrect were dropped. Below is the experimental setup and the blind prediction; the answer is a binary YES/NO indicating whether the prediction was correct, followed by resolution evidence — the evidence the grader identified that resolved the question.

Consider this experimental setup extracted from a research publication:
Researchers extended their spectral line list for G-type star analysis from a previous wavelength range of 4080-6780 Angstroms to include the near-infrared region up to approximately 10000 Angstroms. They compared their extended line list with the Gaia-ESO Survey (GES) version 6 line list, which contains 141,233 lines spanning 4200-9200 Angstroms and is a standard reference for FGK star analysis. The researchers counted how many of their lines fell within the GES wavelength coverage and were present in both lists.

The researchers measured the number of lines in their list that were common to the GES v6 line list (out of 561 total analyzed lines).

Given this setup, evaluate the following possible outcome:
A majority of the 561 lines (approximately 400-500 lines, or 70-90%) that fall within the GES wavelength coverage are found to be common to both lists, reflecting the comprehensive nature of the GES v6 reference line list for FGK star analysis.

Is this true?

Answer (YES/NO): NO